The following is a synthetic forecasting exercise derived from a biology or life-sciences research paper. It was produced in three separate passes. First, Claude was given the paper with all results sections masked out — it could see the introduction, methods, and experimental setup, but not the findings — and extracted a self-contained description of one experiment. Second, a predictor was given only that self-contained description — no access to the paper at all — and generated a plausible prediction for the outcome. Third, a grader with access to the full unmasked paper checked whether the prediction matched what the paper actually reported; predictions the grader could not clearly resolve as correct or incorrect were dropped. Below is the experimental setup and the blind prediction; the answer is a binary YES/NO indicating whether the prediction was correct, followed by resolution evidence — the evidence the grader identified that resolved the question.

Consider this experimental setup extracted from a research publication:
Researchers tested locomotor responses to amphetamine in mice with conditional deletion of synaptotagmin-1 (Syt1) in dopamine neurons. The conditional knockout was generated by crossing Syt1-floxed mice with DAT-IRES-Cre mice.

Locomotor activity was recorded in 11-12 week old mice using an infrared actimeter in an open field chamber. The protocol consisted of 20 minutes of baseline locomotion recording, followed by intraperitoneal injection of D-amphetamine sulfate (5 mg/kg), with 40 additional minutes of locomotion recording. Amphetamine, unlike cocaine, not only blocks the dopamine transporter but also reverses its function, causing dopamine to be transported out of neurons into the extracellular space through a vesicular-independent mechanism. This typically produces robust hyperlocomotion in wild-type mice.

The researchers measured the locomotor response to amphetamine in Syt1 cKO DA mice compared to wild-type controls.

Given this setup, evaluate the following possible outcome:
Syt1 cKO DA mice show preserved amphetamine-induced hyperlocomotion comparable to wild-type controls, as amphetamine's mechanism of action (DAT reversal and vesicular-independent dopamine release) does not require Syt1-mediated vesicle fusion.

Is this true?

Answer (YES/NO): NO